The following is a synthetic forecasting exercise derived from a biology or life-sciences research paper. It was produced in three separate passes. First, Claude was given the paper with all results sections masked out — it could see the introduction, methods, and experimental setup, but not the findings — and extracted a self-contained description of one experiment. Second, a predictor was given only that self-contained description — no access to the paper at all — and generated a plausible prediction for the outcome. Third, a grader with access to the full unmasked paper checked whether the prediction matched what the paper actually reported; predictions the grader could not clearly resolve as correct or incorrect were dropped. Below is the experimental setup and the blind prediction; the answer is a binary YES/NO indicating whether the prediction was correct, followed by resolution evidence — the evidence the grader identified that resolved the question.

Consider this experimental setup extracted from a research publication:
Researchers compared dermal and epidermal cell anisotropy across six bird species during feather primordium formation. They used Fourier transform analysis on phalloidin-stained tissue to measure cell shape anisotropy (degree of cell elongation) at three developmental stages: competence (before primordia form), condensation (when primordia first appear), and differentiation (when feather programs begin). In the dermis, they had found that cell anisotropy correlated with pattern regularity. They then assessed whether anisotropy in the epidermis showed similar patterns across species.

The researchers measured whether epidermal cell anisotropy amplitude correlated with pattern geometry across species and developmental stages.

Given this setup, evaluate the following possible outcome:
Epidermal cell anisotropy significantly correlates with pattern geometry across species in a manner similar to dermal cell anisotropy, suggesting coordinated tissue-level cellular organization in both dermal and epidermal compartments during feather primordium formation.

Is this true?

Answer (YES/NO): NO